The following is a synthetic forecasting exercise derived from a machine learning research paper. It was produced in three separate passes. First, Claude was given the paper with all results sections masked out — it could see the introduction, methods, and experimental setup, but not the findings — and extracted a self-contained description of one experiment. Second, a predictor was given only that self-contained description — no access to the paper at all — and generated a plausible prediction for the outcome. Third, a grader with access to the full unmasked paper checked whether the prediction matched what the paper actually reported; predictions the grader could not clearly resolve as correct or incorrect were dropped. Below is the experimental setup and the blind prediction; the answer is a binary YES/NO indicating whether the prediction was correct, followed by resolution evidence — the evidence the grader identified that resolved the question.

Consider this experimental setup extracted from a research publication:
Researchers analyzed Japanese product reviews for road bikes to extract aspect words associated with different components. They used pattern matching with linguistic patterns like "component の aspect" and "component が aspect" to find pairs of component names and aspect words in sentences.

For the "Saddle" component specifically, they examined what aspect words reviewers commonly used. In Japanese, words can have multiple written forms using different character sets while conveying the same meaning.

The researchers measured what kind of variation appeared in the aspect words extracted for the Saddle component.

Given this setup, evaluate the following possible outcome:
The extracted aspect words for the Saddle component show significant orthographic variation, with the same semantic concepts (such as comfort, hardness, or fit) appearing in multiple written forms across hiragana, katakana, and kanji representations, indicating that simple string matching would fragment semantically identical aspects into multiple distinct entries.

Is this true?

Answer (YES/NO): NO